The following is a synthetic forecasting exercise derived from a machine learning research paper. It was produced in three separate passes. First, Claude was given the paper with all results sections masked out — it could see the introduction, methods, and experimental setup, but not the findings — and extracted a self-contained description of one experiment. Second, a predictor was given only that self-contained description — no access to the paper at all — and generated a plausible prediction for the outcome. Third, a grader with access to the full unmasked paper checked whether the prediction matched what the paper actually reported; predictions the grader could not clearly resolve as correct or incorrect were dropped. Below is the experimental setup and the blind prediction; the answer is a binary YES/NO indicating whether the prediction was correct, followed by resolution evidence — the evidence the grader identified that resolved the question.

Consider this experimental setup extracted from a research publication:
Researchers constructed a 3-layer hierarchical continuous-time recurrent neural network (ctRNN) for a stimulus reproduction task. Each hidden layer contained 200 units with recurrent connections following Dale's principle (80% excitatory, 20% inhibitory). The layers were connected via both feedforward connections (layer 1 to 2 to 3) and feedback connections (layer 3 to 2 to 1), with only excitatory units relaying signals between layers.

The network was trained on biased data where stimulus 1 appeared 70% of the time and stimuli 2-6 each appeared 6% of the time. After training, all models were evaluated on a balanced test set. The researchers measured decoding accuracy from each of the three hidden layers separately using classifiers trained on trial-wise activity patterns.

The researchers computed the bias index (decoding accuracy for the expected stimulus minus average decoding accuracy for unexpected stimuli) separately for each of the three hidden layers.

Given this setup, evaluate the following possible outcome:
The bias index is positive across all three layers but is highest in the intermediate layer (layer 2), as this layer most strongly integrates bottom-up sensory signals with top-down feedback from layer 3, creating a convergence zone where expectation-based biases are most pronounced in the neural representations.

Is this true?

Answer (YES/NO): NO